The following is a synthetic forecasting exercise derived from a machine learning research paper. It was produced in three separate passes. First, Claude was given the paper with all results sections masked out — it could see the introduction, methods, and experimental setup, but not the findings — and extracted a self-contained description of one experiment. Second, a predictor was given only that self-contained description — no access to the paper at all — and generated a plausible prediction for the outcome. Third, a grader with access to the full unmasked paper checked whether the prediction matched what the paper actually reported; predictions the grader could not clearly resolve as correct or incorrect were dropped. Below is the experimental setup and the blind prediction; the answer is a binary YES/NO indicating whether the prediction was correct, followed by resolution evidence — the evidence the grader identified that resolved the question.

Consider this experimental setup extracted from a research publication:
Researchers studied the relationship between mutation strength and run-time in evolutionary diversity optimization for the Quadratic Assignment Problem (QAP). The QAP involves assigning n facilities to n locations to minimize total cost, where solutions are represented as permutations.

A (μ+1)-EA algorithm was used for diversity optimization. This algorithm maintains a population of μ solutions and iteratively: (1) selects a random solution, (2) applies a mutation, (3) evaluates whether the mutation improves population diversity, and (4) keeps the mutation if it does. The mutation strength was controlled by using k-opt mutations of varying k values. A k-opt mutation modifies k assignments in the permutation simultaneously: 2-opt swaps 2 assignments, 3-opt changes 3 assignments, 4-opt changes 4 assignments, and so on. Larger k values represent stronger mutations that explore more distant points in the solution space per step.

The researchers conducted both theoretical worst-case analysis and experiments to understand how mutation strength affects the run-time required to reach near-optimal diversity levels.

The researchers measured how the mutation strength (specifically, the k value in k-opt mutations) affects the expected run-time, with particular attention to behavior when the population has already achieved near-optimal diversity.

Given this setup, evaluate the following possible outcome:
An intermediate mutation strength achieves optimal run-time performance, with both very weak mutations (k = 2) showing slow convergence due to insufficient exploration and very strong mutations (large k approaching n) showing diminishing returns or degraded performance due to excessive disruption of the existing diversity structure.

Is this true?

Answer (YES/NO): NO